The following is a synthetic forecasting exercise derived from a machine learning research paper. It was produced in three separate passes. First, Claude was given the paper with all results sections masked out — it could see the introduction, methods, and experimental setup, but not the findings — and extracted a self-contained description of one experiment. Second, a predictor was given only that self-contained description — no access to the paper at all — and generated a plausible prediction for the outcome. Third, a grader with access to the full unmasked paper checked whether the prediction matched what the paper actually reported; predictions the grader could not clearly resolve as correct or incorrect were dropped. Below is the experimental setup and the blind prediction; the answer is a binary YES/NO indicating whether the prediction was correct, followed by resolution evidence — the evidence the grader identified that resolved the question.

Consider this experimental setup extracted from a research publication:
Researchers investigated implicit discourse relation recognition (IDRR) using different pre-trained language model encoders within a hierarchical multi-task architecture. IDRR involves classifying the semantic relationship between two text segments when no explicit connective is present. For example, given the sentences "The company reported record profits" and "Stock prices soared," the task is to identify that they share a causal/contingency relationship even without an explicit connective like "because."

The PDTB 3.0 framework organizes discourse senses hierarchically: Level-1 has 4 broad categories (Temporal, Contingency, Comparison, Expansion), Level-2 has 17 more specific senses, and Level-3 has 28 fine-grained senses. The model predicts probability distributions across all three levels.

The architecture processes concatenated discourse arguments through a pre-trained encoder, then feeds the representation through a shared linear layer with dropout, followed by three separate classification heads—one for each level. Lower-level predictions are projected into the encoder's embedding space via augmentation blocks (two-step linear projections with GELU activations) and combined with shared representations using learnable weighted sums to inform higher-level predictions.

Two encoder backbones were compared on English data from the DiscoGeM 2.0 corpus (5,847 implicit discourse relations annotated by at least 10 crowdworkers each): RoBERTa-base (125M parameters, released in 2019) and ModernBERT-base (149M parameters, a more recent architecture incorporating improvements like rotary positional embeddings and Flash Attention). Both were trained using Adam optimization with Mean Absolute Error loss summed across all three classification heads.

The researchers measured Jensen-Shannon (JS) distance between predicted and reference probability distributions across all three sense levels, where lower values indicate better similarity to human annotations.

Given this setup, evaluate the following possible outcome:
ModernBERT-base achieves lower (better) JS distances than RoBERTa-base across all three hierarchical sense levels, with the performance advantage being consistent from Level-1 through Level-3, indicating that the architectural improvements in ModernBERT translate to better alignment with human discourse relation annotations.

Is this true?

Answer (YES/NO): NO